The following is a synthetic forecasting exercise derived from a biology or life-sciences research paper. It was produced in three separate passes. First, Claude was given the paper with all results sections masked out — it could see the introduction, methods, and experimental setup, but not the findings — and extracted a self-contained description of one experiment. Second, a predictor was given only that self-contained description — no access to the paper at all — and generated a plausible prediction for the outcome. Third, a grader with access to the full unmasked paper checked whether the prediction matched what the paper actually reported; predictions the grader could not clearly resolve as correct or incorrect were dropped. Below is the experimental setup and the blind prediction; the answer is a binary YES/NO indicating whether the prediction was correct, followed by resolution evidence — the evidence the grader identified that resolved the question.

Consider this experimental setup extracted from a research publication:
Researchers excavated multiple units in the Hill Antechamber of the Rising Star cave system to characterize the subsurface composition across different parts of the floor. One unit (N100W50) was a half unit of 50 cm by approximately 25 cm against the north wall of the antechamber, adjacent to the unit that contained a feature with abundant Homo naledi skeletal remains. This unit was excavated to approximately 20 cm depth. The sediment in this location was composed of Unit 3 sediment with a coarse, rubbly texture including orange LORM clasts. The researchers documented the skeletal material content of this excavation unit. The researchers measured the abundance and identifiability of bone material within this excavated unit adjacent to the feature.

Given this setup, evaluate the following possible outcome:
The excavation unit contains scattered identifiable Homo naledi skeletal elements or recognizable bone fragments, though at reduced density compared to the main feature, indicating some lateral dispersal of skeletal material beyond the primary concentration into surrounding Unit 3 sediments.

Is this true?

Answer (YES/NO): NO